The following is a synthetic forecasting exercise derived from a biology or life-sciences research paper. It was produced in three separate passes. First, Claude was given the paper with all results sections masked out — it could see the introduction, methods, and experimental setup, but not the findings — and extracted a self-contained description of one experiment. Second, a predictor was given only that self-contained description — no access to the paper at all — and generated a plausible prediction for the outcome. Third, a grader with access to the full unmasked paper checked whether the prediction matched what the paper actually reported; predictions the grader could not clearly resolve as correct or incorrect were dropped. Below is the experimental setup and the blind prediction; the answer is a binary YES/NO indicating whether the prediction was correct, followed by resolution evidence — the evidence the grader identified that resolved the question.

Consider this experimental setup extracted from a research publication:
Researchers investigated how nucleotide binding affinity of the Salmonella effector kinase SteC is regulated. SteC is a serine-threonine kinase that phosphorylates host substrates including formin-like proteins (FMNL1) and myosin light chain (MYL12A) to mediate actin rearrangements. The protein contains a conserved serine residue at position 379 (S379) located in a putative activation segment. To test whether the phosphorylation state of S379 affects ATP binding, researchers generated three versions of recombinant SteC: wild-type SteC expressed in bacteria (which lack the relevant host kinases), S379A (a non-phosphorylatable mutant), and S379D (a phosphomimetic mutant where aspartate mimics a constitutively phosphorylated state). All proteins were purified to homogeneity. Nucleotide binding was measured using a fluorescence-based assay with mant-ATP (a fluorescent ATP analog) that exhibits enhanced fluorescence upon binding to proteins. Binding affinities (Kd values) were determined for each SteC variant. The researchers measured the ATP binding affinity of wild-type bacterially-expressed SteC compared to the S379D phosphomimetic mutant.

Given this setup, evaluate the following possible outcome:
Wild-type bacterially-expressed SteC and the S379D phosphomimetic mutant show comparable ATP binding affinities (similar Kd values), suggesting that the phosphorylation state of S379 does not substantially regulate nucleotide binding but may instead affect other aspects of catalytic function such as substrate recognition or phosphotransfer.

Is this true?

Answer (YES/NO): NO